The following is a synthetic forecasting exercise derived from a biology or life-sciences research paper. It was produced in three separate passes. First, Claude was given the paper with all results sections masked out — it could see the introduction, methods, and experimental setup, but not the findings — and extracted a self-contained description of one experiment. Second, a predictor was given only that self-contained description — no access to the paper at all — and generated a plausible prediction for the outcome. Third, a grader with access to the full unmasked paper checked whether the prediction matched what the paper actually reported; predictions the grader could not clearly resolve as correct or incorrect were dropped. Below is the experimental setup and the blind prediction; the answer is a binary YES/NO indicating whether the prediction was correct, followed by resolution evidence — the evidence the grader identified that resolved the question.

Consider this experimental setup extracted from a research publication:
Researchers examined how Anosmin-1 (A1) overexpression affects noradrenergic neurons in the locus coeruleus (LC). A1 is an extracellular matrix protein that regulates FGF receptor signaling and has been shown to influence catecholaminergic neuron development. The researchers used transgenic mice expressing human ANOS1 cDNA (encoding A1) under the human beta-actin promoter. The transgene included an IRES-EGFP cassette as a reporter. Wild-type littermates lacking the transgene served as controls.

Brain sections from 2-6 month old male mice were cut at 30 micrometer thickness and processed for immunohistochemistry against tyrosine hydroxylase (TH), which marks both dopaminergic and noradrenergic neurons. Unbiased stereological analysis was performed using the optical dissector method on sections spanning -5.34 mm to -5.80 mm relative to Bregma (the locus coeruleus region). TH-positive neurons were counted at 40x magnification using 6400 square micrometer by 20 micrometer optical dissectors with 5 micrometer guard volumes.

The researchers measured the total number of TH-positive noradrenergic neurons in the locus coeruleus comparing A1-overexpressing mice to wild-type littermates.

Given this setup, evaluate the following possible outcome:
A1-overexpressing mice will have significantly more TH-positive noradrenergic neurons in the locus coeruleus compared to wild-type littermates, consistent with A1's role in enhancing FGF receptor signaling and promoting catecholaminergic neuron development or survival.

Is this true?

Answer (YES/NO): NO